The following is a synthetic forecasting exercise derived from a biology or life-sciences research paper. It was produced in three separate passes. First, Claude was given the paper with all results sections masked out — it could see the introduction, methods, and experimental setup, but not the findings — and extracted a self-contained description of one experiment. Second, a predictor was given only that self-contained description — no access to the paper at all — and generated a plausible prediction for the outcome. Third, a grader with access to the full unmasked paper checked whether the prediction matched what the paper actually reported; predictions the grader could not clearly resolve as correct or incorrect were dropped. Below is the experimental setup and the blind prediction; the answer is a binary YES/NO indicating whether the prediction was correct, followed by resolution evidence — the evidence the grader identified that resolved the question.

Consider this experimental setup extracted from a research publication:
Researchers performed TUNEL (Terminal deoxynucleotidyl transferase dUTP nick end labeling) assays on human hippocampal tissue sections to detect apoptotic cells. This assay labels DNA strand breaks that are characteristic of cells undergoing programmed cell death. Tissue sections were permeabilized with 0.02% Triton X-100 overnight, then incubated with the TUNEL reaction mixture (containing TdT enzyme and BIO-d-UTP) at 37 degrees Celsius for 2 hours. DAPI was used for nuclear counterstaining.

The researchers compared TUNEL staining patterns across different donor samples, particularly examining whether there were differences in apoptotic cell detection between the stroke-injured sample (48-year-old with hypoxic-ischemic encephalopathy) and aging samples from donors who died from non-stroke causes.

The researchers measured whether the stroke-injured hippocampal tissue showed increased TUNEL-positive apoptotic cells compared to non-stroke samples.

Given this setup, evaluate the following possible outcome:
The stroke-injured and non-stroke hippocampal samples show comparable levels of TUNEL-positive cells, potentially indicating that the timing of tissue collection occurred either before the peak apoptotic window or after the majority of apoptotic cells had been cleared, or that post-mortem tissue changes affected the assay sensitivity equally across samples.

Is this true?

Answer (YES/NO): NO